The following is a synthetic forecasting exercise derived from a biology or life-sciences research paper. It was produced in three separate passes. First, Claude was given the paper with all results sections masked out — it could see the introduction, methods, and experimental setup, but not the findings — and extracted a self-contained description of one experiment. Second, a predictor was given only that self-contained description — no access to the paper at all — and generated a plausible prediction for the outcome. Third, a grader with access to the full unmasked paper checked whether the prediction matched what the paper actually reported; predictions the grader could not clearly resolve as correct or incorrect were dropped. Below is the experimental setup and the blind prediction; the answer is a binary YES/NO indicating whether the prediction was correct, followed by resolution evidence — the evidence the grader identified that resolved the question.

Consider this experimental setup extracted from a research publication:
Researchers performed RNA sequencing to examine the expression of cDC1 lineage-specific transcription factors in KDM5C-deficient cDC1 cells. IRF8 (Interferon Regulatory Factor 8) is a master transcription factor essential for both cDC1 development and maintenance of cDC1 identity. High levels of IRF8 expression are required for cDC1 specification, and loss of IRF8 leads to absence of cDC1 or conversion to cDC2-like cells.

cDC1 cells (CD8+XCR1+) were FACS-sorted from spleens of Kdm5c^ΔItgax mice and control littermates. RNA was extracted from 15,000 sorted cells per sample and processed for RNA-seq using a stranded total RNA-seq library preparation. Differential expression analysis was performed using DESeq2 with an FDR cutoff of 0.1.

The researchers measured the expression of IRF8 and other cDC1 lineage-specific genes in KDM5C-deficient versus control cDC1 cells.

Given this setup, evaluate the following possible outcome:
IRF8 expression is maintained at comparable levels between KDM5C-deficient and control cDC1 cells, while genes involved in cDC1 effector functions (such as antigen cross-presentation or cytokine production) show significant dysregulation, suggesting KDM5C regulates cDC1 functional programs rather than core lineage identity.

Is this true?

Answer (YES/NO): NO